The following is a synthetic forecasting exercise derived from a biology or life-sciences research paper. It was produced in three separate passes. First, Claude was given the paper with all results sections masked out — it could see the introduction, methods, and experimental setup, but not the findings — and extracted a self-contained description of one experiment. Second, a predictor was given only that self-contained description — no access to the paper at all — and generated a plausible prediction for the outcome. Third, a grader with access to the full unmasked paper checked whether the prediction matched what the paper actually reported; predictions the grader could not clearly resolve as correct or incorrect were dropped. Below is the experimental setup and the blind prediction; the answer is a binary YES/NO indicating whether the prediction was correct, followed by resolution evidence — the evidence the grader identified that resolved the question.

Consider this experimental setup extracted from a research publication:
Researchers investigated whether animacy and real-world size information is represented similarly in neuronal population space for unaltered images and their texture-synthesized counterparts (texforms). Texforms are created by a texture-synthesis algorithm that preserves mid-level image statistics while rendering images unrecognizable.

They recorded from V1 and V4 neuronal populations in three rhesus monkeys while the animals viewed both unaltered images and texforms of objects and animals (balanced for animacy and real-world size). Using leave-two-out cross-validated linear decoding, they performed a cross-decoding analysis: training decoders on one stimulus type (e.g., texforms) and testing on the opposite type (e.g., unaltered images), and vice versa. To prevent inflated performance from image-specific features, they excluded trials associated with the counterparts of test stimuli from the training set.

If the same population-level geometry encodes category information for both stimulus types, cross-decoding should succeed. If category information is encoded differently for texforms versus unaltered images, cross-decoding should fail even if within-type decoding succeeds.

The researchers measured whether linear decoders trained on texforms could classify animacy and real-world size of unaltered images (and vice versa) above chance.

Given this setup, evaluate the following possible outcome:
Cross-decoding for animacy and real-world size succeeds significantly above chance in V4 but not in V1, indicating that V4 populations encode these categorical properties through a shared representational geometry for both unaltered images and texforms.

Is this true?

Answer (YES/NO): NO